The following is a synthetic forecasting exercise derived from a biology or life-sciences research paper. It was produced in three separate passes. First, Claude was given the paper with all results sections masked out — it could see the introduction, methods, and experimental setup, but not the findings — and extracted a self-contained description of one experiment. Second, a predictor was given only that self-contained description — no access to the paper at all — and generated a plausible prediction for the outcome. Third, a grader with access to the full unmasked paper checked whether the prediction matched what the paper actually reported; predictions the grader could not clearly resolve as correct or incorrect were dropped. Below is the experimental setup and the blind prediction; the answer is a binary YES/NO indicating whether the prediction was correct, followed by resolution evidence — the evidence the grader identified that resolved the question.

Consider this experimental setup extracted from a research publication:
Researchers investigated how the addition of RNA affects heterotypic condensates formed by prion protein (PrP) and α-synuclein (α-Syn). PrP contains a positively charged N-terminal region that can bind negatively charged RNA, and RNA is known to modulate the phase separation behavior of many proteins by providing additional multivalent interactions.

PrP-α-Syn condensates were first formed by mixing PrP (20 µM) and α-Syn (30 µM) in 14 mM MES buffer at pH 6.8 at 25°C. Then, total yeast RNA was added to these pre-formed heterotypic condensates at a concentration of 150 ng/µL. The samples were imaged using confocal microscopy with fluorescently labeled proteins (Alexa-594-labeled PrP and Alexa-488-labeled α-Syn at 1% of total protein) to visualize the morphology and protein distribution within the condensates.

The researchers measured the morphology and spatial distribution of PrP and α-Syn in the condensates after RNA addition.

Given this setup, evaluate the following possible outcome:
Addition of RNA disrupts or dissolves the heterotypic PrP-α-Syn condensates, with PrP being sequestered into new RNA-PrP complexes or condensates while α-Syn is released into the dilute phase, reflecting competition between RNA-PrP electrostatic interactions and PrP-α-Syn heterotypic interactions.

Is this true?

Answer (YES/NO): YES